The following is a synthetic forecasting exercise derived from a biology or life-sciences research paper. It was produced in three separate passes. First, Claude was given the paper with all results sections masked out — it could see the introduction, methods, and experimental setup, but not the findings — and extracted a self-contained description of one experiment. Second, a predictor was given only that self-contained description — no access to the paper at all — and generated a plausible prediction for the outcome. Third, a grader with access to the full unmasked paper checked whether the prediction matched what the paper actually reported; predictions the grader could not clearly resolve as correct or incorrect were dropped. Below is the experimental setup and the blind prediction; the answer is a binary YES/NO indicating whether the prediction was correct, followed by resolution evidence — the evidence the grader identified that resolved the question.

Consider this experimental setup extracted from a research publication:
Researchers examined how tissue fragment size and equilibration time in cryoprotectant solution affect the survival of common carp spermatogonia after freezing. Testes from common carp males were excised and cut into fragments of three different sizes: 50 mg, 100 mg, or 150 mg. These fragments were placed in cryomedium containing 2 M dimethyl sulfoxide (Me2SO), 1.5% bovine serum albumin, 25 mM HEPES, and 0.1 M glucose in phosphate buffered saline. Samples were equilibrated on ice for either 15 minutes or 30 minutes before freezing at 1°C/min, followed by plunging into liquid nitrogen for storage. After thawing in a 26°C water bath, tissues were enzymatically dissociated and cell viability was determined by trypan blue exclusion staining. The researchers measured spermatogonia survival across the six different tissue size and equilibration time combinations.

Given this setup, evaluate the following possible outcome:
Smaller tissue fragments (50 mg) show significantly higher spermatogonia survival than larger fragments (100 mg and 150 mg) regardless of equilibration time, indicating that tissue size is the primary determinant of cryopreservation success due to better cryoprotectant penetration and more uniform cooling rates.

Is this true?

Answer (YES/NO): NO